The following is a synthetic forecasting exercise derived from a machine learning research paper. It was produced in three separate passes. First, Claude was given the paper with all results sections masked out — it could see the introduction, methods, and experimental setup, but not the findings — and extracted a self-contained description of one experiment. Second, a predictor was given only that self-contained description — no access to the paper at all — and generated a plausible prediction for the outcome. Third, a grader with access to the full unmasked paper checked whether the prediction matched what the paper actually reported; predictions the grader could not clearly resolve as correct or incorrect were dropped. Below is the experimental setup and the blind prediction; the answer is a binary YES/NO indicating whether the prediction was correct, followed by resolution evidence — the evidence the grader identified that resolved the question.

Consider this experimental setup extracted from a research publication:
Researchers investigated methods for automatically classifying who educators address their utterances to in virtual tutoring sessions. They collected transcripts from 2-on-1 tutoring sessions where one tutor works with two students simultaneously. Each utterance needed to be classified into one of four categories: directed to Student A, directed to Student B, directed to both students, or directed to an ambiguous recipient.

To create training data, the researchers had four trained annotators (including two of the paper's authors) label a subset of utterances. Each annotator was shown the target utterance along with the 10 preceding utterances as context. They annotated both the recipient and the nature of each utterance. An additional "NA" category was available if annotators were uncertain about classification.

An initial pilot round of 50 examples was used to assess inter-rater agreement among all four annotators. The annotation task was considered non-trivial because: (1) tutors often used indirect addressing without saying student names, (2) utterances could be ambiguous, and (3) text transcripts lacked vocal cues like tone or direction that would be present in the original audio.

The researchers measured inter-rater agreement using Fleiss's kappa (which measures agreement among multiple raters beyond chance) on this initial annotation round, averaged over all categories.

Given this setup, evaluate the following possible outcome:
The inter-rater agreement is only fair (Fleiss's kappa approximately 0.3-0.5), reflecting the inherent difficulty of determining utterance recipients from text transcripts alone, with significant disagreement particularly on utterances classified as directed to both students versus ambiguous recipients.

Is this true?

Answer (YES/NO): NO